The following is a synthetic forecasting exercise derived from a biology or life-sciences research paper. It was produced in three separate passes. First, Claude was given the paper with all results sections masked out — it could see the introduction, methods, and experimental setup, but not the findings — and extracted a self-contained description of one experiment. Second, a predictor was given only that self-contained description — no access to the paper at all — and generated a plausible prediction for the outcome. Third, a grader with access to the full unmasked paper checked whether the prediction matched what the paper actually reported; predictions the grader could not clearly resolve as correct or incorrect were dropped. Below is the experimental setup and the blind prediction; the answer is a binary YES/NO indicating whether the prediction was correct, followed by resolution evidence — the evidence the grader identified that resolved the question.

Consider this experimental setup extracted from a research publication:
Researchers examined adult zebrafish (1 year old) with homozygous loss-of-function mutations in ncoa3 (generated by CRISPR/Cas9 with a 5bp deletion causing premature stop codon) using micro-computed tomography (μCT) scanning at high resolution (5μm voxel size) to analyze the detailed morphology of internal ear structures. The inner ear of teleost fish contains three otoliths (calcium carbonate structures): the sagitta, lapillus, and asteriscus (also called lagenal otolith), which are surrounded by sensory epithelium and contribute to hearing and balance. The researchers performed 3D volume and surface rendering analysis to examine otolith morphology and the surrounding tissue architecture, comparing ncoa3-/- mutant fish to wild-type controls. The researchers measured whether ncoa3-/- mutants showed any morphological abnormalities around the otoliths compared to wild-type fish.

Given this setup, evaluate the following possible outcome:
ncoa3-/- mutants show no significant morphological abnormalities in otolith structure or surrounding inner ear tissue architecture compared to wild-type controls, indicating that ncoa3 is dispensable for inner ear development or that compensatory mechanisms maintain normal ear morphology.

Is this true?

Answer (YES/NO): NO